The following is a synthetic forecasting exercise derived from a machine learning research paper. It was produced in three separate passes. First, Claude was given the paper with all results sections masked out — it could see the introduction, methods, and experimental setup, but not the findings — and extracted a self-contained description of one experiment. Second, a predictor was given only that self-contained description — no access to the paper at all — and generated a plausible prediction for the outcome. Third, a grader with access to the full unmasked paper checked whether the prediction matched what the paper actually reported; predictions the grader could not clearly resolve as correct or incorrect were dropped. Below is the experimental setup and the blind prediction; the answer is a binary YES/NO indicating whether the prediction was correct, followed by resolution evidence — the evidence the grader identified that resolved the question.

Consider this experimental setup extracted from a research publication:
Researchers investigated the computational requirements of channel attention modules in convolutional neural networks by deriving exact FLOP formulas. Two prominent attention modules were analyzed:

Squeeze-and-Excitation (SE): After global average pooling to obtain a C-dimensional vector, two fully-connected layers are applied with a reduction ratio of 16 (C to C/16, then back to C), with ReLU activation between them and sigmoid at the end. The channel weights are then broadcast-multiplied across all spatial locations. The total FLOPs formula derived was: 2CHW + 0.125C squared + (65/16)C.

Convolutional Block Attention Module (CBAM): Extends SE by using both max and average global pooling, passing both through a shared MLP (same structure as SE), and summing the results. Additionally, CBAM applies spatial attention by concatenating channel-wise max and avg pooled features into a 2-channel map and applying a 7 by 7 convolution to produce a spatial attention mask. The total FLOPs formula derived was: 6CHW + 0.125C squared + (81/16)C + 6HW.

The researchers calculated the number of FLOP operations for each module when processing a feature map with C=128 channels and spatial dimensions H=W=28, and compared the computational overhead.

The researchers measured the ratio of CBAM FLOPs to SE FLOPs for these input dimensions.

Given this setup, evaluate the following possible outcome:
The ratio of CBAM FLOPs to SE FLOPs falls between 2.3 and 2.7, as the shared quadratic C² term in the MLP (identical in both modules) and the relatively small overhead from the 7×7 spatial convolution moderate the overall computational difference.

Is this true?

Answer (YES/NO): NO